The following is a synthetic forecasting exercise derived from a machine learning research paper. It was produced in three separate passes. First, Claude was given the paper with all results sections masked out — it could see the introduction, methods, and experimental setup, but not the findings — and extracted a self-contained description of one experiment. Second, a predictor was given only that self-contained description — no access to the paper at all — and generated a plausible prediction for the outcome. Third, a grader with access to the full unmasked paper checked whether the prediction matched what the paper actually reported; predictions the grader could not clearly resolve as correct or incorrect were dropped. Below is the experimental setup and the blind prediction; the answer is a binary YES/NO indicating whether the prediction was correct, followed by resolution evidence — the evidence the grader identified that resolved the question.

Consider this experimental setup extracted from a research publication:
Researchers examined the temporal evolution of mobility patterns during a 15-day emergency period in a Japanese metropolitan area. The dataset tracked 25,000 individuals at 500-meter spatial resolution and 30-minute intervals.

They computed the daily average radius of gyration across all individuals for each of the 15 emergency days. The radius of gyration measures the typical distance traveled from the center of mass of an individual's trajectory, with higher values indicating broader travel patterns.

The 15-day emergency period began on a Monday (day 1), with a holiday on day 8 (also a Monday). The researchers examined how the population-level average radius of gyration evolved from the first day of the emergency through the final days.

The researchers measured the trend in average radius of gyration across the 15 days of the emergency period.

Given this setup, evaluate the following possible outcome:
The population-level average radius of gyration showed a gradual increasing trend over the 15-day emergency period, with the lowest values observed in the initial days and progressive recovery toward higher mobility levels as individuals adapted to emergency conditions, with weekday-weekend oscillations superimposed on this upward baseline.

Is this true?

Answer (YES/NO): NO